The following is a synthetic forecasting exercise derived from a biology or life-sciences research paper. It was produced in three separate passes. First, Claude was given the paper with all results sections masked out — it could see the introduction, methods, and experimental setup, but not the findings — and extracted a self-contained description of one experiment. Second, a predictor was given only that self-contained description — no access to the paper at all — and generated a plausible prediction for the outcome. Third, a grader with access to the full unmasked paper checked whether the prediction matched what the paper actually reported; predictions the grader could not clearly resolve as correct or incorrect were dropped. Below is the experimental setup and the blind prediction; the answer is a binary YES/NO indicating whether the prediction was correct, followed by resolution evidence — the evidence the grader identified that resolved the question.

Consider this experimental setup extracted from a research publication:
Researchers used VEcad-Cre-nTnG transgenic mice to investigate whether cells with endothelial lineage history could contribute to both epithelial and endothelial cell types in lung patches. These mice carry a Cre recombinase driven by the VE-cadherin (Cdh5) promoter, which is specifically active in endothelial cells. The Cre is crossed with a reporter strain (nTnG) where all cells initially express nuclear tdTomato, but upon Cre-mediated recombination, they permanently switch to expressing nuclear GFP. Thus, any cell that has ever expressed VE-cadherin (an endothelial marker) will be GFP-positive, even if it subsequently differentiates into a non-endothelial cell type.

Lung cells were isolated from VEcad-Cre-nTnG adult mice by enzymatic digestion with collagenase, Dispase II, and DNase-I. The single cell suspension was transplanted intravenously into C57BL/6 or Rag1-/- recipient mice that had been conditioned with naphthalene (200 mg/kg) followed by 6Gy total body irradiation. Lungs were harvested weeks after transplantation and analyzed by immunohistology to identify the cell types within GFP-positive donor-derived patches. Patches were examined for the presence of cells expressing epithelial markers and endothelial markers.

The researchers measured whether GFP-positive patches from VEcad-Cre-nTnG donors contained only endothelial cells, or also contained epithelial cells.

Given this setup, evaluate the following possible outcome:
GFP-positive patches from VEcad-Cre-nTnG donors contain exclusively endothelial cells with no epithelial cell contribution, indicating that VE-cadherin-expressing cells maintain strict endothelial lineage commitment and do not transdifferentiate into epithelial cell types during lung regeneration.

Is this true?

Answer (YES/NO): NO